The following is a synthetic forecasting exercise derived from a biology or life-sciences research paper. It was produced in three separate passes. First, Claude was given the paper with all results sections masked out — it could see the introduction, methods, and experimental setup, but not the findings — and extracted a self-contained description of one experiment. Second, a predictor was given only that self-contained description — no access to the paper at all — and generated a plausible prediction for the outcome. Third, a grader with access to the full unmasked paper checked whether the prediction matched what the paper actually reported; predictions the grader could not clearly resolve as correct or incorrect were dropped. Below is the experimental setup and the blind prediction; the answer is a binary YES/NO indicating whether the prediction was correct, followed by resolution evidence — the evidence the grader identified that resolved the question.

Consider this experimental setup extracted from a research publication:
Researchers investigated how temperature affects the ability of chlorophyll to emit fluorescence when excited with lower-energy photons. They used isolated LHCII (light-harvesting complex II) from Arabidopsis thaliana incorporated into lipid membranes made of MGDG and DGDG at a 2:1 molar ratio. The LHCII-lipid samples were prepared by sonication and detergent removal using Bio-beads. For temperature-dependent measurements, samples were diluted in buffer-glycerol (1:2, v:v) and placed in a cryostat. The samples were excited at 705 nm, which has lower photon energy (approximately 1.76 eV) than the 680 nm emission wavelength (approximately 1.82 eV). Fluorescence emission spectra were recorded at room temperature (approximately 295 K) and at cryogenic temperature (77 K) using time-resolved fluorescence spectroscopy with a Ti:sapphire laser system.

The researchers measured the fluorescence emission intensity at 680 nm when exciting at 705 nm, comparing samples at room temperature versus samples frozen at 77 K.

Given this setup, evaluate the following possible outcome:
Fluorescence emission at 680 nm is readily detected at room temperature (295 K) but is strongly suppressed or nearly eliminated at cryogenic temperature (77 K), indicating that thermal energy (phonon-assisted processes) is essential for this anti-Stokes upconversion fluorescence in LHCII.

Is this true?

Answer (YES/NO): YES